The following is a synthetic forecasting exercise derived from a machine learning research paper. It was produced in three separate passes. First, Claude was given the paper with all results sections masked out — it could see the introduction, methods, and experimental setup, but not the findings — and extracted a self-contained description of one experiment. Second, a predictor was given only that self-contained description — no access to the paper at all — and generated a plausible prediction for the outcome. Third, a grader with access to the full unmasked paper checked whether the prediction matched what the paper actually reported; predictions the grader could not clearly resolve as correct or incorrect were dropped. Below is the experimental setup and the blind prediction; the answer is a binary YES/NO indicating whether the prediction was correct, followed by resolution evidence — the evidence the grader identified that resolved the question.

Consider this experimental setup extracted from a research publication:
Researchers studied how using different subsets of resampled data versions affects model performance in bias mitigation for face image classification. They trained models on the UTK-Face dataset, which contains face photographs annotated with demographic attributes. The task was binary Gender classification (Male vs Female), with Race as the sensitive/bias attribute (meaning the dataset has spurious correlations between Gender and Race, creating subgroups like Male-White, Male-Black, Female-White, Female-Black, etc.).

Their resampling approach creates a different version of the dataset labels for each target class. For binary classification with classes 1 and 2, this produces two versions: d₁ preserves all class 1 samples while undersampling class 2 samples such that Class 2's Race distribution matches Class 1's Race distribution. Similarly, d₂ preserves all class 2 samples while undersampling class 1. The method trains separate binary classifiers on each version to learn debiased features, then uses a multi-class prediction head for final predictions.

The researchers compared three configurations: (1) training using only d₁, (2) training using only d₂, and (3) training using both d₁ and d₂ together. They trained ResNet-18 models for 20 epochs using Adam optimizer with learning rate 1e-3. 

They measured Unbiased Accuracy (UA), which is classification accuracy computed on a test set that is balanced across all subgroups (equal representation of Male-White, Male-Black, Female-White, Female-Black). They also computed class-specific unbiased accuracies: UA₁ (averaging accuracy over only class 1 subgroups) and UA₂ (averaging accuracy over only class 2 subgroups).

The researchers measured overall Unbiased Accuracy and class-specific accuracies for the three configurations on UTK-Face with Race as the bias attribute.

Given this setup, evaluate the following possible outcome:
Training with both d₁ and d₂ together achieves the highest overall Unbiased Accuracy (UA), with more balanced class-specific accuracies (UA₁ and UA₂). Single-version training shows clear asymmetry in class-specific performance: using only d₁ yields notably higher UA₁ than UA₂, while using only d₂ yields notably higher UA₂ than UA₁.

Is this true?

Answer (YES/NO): YES